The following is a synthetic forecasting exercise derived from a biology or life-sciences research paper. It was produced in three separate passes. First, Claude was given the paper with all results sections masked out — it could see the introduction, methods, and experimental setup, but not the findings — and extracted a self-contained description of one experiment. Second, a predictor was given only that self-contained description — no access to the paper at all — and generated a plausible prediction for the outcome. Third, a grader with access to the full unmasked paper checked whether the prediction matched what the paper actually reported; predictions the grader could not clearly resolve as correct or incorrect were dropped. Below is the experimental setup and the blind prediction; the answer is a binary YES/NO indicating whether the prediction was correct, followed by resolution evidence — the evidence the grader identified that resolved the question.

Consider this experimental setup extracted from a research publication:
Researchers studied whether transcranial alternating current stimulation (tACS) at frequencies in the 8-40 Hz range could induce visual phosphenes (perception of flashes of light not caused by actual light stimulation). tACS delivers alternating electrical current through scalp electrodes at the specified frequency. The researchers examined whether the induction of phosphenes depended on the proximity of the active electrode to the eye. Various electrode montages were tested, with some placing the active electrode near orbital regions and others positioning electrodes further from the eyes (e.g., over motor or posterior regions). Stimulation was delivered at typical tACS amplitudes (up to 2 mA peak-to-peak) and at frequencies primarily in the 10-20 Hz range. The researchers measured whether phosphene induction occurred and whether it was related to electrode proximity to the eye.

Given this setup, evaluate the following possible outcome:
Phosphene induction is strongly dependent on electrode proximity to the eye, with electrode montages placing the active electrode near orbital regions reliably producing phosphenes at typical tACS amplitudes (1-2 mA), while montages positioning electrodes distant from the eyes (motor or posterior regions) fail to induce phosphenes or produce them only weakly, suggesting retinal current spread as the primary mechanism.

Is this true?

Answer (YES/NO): YES